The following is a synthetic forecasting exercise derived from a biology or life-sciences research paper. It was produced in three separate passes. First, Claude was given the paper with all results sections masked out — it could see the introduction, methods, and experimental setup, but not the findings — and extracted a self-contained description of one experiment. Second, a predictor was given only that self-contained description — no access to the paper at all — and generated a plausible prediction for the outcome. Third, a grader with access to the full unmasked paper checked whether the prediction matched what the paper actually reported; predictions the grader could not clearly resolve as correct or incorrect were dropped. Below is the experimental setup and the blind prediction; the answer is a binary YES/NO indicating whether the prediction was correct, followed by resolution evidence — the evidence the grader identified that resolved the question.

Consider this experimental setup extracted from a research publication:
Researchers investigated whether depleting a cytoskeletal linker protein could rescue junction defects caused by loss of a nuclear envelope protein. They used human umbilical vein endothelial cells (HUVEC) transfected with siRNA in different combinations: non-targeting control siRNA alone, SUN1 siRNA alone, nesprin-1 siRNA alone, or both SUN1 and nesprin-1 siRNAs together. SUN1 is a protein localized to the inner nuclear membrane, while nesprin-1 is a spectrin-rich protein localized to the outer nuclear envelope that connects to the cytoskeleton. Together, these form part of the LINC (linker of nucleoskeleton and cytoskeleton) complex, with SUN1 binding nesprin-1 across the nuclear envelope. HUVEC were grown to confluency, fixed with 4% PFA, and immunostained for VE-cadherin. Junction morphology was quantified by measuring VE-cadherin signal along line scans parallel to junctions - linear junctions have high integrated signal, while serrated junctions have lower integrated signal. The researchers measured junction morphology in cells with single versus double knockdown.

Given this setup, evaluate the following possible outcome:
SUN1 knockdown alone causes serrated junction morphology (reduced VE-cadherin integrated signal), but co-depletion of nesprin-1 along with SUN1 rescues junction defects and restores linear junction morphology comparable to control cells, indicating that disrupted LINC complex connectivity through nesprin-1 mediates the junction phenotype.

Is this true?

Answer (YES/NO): YES